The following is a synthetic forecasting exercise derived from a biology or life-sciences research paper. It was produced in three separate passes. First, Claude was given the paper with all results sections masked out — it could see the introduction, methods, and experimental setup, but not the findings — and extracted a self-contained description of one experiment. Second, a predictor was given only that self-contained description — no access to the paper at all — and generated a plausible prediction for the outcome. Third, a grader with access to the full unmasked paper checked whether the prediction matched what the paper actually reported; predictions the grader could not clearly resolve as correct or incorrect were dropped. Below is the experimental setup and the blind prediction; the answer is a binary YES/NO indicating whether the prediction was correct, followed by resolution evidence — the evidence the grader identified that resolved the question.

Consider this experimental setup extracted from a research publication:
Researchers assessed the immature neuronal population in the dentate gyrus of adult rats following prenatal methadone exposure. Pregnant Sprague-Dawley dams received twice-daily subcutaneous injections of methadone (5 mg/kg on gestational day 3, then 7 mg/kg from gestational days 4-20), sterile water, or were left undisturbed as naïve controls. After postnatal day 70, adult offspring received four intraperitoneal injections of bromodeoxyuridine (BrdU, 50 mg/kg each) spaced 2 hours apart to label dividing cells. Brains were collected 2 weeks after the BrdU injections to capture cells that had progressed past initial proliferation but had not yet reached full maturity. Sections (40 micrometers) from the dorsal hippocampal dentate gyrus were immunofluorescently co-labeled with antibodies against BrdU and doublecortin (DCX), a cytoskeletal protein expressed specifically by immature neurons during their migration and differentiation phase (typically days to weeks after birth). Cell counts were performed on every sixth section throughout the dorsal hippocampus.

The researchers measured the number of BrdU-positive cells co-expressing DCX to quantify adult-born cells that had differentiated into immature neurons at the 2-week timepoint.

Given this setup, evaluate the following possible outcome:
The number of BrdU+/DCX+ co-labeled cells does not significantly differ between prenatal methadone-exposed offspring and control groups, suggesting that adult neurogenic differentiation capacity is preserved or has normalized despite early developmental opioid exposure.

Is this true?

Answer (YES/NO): YES